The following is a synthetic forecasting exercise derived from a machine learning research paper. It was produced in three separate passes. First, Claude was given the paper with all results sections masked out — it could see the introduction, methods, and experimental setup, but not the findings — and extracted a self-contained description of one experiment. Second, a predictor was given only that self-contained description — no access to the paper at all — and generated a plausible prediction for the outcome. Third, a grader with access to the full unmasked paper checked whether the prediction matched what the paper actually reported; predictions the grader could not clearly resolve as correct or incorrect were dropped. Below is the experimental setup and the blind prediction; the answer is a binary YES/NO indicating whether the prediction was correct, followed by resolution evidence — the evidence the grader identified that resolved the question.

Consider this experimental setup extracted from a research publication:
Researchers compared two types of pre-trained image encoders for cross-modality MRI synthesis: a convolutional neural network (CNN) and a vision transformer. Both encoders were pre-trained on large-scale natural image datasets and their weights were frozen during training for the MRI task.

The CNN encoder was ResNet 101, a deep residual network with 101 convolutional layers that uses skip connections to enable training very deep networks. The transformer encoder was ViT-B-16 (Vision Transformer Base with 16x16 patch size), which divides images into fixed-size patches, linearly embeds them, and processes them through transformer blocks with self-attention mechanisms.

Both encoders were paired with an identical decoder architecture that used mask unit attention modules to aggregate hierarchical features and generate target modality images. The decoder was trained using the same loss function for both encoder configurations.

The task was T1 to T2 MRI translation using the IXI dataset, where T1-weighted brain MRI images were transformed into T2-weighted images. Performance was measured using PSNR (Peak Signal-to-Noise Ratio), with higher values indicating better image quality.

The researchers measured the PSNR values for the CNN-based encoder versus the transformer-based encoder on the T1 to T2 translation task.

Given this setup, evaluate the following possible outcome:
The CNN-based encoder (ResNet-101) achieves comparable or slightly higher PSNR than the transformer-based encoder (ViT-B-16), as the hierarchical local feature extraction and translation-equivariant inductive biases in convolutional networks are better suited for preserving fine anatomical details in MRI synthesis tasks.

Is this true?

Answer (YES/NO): YES